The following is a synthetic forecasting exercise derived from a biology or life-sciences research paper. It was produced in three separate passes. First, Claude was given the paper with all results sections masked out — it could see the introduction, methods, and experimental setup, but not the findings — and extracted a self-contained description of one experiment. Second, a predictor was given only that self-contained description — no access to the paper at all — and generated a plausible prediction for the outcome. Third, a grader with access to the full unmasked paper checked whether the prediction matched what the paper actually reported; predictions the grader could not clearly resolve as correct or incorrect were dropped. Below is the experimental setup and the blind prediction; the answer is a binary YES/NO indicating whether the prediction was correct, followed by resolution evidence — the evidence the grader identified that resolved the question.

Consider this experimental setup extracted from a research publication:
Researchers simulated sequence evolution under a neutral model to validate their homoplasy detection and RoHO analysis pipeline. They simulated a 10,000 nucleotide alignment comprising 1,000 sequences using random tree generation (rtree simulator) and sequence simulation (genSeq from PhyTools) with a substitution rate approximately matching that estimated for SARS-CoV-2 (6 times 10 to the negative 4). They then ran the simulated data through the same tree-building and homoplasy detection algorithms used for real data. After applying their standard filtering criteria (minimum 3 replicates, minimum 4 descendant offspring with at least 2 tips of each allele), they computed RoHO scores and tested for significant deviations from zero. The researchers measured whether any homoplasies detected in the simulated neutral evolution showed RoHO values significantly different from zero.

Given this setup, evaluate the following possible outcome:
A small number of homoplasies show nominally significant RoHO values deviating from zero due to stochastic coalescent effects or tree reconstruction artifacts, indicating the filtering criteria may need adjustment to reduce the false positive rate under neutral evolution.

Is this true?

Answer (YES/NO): NO